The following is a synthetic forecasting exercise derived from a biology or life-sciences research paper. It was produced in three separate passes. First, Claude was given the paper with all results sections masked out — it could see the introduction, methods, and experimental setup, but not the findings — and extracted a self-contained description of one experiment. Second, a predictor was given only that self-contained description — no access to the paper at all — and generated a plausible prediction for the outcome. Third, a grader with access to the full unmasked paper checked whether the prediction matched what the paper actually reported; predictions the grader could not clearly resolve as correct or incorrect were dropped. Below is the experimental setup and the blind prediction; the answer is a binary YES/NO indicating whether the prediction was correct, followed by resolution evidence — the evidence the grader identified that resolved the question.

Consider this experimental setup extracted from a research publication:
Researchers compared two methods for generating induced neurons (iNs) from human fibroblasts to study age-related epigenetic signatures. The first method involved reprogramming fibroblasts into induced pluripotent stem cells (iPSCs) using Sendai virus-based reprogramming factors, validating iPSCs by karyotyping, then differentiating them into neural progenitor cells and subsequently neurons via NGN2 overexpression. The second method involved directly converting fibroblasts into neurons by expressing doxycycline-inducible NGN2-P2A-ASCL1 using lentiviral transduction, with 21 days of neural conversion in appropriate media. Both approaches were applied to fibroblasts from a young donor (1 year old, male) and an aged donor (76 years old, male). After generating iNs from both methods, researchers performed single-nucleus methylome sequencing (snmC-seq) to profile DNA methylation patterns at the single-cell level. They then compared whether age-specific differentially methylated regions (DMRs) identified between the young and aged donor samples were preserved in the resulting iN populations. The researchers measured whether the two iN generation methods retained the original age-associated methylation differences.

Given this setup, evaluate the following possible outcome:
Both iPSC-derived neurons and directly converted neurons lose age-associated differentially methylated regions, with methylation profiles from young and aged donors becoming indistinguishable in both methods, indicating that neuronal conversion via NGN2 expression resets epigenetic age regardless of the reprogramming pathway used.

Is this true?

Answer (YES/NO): NO